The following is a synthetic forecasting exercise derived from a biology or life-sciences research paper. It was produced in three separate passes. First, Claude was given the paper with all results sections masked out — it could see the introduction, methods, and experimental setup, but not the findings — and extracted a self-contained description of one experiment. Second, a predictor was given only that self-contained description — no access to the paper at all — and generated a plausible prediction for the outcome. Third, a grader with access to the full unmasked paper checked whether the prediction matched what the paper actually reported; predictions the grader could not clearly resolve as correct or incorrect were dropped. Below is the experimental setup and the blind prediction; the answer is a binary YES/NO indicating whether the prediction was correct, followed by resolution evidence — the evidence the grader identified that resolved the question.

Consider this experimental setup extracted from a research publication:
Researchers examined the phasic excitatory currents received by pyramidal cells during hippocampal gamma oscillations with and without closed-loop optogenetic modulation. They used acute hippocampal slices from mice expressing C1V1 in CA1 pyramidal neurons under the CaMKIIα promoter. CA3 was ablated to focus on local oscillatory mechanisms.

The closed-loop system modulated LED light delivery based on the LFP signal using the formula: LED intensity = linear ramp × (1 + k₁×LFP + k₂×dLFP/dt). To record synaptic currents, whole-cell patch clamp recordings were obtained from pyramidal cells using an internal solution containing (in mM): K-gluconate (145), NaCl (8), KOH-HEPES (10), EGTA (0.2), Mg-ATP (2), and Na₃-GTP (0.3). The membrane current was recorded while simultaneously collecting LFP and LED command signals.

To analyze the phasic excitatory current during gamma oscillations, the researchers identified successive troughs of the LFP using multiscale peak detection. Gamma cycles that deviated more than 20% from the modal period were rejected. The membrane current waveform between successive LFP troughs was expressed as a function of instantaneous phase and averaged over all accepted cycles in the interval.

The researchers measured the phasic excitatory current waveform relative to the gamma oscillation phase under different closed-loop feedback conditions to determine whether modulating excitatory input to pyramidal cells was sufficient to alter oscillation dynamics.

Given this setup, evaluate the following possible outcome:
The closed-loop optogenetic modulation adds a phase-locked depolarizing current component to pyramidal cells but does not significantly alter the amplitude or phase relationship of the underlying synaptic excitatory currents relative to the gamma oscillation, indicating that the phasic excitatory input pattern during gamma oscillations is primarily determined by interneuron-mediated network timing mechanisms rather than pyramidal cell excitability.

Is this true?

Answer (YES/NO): NO